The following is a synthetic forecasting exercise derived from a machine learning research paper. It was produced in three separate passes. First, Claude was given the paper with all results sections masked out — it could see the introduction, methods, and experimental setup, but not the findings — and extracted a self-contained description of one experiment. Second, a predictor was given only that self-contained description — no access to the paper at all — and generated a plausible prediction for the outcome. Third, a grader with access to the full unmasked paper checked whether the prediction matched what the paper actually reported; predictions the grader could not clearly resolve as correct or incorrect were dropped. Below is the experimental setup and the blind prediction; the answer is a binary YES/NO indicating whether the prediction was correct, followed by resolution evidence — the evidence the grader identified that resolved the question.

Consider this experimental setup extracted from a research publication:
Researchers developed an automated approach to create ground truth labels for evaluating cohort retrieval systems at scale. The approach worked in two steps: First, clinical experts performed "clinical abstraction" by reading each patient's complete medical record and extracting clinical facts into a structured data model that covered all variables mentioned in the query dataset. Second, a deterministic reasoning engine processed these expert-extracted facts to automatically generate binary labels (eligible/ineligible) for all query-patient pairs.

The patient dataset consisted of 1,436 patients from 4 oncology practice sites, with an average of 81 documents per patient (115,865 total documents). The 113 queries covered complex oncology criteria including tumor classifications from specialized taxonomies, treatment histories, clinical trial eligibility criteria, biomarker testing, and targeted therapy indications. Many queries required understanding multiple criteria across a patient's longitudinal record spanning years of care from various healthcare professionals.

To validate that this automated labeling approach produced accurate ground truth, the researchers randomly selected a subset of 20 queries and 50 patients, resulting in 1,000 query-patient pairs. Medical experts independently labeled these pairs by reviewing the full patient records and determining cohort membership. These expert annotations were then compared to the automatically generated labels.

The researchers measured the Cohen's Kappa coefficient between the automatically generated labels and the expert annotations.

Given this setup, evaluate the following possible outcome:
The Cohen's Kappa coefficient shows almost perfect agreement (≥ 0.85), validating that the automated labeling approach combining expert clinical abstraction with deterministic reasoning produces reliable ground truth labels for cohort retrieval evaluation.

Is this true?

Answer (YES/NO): YES